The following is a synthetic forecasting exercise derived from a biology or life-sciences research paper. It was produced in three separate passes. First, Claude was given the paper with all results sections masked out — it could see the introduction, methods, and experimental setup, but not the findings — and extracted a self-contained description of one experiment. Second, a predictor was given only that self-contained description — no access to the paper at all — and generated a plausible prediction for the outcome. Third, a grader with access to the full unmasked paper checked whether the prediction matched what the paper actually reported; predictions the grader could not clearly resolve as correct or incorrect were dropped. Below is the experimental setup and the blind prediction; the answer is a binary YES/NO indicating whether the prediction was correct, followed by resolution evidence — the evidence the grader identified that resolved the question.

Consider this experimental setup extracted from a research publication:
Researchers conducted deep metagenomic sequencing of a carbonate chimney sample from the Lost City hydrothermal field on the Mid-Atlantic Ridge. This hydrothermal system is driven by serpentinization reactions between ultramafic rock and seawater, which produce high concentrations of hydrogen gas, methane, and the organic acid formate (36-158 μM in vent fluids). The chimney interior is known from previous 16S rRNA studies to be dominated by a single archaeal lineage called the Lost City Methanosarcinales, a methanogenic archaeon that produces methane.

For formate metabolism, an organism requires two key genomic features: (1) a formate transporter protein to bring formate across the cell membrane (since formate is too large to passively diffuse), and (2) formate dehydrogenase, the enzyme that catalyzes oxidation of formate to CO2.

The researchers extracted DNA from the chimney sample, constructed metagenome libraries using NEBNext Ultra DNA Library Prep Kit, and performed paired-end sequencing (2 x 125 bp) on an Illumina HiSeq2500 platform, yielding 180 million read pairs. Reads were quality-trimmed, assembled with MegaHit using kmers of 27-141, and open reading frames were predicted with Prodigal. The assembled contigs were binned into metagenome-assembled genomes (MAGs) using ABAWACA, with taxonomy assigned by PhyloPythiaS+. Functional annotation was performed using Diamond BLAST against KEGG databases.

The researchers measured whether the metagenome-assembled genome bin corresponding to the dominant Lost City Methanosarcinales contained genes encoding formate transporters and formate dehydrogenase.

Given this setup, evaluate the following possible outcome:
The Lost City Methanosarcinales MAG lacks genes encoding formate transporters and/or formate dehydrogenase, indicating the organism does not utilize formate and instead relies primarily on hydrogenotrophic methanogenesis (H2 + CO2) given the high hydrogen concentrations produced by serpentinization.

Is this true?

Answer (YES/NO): YES